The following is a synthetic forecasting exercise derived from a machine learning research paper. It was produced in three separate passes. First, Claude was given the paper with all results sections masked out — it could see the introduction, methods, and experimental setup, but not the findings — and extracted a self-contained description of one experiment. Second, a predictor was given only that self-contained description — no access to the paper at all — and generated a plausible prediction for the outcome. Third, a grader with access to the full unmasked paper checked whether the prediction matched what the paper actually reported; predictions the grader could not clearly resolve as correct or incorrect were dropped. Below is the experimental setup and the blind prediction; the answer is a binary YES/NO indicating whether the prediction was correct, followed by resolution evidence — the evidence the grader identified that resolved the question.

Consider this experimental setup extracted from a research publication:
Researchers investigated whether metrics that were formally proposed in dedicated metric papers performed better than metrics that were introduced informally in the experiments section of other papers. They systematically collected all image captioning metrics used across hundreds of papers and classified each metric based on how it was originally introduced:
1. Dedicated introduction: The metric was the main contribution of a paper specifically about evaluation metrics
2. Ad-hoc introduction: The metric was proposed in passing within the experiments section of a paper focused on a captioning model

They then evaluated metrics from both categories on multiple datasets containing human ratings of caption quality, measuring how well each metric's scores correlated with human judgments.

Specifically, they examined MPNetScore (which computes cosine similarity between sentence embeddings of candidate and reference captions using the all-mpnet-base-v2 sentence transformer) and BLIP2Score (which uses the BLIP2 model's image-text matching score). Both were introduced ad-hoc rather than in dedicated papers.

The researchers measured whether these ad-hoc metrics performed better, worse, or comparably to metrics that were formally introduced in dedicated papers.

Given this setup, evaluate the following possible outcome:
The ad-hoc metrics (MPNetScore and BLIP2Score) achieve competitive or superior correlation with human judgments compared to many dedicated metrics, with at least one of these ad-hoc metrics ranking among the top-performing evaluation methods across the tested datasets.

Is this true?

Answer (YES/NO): YES